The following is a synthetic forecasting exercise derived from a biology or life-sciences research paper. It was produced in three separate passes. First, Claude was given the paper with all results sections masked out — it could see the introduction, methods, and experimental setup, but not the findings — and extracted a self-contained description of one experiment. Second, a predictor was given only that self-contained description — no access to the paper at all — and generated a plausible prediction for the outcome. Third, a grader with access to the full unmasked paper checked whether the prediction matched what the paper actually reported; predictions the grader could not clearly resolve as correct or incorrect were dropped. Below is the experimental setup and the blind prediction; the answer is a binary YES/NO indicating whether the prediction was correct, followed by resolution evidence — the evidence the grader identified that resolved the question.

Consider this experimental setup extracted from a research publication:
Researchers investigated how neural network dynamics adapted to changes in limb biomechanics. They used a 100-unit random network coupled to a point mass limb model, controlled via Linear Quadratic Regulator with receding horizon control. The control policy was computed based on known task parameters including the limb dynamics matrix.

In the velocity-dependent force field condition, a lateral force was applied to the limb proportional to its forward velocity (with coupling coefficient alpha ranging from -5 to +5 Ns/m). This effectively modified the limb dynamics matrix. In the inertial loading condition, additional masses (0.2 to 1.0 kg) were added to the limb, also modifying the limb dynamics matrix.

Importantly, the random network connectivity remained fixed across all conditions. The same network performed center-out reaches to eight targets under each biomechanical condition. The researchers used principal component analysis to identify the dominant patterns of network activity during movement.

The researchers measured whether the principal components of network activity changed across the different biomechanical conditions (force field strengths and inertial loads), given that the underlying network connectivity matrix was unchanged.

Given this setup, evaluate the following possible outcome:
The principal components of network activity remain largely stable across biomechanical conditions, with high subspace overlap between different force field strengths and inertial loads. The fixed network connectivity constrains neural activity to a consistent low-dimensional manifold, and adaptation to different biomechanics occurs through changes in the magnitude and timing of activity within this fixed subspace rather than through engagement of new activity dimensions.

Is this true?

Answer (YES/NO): NO